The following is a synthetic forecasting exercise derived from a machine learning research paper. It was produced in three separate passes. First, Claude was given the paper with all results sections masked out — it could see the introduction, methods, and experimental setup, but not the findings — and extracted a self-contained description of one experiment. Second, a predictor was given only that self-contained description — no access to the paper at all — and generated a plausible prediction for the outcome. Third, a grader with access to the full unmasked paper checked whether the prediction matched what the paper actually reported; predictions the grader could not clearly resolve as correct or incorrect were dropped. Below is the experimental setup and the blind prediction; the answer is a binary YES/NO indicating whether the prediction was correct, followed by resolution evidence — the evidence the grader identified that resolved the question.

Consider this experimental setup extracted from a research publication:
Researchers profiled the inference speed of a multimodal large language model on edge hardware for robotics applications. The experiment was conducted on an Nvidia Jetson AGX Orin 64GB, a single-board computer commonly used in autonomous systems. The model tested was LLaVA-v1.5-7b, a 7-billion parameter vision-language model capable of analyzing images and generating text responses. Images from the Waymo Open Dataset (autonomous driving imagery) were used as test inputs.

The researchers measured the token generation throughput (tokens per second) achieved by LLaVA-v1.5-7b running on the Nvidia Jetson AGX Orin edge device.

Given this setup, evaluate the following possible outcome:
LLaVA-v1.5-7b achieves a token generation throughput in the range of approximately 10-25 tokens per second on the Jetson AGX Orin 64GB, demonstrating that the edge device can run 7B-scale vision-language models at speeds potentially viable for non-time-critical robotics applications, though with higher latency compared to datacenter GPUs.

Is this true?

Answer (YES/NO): NO